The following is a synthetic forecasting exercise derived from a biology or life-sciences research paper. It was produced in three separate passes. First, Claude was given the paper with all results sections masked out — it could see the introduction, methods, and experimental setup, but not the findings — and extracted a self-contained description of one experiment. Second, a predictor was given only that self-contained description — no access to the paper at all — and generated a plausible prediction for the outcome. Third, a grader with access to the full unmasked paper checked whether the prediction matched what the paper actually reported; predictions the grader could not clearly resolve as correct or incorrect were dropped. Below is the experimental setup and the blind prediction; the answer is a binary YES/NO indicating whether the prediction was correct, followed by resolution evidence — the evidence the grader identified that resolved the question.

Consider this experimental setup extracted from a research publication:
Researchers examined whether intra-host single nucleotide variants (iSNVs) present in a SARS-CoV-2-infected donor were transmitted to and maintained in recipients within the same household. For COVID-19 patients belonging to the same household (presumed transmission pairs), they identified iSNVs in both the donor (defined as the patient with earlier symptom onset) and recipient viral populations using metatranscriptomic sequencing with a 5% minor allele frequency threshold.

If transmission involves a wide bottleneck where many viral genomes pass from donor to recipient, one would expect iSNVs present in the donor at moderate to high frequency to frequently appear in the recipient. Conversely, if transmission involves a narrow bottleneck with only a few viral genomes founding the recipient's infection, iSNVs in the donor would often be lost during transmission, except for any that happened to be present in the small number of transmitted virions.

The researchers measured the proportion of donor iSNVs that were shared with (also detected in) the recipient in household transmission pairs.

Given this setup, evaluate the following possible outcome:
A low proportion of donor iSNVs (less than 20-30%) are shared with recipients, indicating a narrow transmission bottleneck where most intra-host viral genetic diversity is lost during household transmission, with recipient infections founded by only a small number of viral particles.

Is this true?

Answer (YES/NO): YES